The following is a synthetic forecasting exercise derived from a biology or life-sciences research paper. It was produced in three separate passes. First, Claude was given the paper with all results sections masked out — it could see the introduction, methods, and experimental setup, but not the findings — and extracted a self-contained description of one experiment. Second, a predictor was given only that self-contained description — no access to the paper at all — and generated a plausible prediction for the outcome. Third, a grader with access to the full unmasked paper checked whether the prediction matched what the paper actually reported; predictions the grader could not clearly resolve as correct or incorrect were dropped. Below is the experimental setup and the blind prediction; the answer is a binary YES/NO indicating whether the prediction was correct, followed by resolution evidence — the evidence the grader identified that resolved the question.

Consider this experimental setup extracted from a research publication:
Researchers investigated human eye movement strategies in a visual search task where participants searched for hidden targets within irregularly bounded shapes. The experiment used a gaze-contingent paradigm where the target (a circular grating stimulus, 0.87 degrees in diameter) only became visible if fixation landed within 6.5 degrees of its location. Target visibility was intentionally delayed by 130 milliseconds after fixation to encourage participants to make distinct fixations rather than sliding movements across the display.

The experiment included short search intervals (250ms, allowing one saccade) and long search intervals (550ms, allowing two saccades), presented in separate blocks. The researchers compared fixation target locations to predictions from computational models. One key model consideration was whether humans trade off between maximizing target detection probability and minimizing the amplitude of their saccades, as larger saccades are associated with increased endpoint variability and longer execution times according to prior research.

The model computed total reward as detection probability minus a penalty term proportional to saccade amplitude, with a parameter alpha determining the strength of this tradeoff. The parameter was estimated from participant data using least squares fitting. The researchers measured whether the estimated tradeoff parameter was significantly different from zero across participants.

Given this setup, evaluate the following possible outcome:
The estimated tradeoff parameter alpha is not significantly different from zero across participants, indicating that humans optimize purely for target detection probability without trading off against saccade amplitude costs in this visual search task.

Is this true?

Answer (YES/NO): NO